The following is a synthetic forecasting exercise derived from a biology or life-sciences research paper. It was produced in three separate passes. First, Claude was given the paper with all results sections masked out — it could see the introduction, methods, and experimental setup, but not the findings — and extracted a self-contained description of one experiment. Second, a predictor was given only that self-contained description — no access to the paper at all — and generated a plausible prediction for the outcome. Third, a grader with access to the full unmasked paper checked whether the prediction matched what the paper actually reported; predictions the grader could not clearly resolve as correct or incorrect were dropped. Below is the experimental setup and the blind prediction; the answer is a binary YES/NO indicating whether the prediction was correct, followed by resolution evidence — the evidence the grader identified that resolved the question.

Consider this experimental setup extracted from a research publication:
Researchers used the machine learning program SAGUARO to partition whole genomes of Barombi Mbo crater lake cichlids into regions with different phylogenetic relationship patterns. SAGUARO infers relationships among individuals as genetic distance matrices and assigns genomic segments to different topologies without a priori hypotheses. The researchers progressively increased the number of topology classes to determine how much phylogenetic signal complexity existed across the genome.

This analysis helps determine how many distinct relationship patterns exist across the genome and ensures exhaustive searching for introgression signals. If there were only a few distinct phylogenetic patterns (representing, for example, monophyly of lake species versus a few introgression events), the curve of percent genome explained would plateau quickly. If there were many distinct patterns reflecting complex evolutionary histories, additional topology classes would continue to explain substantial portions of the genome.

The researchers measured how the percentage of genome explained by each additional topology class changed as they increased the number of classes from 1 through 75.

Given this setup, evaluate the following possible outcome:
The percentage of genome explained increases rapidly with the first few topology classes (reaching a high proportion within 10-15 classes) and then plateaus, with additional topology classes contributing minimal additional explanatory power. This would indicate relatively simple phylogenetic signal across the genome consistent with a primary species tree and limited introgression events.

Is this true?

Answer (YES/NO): NO